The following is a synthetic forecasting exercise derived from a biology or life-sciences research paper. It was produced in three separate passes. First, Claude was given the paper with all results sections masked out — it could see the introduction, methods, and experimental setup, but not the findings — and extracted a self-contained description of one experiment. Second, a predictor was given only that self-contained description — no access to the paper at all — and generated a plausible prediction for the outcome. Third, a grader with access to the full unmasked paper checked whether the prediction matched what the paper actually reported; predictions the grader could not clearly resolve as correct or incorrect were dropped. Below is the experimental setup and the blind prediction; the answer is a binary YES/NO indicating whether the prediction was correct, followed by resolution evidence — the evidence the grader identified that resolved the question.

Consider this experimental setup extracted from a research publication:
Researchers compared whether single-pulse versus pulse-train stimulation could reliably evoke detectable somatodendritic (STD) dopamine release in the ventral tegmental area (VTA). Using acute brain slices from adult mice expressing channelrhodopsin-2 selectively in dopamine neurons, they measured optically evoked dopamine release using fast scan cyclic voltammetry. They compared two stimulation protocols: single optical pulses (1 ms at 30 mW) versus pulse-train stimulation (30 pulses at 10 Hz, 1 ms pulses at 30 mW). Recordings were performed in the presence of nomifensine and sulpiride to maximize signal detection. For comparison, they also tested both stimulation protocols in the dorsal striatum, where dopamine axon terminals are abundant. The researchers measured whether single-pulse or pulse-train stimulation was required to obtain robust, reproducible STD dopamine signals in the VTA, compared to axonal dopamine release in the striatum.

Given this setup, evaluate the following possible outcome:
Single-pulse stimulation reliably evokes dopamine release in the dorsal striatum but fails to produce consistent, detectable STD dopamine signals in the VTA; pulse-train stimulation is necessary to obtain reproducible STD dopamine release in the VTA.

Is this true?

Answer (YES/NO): YES